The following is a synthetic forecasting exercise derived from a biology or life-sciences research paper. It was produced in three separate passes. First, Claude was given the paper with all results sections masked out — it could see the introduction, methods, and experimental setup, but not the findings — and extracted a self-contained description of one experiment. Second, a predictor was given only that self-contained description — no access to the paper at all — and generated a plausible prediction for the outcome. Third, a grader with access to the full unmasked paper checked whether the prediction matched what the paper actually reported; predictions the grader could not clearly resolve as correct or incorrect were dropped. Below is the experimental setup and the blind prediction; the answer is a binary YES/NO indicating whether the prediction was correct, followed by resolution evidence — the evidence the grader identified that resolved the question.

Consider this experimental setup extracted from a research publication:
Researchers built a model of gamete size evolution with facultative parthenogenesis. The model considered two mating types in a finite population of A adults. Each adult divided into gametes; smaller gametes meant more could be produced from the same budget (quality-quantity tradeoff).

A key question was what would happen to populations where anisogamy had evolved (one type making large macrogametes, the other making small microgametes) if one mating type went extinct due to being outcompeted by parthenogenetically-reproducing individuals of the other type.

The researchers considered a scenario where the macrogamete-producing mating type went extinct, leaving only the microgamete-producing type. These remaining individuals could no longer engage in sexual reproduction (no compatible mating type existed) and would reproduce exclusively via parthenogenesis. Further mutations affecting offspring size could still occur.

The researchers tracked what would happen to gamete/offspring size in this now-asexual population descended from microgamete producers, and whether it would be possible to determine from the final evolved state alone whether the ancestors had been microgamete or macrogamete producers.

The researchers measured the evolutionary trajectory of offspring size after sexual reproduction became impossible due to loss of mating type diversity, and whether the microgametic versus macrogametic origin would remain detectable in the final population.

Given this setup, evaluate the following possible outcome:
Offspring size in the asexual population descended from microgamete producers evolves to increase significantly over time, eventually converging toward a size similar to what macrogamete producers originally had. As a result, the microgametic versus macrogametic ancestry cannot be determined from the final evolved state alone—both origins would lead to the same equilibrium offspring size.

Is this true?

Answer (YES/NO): NO